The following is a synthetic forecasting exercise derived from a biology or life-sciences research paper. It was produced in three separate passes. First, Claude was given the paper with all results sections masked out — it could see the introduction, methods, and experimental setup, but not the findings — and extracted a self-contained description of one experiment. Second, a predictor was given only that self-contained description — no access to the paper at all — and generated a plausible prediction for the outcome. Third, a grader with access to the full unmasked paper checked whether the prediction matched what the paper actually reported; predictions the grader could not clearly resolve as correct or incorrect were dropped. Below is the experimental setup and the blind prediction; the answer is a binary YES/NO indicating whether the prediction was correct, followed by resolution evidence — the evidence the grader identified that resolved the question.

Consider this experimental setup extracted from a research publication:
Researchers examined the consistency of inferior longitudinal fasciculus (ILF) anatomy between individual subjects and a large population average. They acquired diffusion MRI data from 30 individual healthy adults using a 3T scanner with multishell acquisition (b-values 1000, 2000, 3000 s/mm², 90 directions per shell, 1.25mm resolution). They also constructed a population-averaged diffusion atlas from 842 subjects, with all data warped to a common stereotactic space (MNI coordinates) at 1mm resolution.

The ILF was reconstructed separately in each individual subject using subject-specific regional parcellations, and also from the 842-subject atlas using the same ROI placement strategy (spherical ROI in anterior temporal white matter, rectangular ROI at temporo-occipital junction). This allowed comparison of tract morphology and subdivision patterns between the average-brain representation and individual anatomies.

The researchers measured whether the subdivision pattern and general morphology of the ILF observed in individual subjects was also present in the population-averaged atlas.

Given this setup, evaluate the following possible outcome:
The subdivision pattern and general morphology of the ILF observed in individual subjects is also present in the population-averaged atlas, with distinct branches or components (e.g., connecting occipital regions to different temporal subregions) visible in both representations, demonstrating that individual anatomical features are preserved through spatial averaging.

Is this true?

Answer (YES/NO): YES